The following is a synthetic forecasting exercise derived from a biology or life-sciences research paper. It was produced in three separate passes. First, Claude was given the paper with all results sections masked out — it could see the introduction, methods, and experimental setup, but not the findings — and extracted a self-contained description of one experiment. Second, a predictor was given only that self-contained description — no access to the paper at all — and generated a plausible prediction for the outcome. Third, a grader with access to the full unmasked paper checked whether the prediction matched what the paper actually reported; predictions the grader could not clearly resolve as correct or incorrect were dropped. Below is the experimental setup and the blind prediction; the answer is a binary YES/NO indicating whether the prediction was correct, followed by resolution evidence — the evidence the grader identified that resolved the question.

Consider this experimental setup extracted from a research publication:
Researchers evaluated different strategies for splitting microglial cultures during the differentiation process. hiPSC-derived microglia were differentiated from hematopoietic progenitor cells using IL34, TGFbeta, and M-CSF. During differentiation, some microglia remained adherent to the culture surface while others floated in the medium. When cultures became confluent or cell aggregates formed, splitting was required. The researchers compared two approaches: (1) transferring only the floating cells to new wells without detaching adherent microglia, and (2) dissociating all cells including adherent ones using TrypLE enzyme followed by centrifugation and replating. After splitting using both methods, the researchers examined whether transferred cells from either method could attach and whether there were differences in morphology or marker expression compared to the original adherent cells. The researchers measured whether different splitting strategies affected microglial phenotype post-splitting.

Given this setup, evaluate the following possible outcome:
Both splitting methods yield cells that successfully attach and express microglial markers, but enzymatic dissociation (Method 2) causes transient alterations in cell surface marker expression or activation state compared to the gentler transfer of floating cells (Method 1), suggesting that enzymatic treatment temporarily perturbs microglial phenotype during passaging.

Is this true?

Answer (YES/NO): NO